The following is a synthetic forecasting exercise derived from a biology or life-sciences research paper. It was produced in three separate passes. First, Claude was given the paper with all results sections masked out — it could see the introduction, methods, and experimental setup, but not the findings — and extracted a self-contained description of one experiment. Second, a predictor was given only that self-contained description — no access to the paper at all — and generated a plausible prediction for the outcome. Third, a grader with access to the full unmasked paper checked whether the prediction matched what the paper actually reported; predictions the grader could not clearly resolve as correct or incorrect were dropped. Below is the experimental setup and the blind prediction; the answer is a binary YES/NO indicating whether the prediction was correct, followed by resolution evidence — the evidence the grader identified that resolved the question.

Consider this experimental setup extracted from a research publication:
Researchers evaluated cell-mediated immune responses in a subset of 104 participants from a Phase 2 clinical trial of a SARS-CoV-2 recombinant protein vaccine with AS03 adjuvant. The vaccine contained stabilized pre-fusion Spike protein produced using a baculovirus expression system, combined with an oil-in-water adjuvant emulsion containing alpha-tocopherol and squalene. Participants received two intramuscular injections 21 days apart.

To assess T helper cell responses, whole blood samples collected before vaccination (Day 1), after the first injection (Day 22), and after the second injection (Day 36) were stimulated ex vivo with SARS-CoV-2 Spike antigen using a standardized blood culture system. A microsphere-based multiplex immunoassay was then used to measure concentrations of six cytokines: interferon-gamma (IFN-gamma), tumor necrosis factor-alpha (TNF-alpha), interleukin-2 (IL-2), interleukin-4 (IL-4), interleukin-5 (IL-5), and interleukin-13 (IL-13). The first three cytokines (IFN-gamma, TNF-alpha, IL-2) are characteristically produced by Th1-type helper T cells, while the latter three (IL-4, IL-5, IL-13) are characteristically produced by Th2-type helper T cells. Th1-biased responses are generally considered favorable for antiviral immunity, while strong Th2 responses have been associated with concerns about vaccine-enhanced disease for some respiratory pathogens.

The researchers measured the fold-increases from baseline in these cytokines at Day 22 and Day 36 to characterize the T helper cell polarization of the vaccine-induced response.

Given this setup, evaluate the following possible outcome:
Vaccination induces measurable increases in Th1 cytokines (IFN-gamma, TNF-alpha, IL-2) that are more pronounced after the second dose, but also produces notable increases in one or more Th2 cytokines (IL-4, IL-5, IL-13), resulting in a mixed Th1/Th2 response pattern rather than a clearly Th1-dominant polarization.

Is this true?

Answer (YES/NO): NO